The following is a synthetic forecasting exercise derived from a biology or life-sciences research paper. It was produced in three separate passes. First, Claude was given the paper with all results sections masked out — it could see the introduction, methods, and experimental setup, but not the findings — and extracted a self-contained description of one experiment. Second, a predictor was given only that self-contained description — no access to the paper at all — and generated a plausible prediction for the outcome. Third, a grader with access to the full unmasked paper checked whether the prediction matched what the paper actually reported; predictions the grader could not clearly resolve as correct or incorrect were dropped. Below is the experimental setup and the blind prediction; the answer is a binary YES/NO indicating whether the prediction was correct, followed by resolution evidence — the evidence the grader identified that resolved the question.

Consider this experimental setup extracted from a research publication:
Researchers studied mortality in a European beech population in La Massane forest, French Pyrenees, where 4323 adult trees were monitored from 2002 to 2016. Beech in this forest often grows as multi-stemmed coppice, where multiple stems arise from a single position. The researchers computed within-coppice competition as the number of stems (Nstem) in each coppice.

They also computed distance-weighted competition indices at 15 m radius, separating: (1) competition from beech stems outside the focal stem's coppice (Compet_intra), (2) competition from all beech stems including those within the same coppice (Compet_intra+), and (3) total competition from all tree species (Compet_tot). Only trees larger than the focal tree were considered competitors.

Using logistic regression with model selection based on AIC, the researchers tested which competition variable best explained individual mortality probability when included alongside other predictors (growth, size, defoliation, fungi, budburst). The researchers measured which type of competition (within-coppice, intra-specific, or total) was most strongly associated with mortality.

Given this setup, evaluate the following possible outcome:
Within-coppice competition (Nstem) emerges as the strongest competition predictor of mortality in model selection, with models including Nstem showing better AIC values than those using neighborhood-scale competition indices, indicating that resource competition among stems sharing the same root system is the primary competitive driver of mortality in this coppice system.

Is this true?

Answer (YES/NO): YES